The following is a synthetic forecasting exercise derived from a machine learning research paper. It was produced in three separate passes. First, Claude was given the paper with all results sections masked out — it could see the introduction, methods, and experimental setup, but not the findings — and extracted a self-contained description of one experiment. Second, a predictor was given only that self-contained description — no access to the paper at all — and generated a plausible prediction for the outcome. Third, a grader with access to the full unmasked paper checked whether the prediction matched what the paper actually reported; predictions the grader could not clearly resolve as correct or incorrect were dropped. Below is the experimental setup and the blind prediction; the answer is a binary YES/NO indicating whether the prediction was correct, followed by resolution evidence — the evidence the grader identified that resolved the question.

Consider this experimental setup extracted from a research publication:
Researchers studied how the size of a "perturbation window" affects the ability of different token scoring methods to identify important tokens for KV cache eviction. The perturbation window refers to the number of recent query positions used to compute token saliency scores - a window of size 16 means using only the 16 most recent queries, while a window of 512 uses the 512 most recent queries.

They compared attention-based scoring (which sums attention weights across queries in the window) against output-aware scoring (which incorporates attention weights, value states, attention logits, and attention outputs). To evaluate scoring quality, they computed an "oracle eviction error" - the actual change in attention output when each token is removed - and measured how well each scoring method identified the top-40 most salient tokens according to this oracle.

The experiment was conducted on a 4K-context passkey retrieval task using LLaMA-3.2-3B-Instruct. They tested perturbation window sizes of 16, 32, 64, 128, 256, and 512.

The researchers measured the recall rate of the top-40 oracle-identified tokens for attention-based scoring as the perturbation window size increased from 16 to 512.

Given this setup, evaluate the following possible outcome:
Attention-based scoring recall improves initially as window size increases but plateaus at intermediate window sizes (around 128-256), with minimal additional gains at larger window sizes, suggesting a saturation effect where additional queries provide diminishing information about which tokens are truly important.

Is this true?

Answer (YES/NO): NO